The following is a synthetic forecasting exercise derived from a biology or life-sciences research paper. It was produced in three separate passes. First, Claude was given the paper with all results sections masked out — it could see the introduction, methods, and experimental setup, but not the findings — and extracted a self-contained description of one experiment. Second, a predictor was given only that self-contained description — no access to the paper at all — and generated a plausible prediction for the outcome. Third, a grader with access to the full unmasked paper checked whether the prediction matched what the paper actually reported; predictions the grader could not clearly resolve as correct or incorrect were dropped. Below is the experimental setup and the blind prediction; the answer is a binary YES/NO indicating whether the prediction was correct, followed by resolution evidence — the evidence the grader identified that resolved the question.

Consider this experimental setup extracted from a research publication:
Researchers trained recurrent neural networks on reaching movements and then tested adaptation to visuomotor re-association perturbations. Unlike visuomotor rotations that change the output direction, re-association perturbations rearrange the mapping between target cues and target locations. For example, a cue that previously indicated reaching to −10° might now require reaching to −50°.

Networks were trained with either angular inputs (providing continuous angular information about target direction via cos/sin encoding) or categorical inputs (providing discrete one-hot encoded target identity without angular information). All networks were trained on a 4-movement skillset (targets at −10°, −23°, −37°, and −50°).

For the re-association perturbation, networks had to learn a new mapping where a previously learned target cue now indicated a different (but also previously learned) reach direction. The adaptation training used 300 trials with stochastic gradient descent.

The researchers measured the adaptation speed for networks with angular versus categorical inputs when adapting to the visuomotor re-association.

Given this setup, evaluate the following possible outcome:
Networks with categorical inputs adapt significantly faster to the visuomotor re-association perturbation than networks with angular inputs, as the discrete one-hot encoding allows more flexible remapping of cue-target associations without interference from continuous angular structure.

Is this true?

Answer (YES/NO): NO